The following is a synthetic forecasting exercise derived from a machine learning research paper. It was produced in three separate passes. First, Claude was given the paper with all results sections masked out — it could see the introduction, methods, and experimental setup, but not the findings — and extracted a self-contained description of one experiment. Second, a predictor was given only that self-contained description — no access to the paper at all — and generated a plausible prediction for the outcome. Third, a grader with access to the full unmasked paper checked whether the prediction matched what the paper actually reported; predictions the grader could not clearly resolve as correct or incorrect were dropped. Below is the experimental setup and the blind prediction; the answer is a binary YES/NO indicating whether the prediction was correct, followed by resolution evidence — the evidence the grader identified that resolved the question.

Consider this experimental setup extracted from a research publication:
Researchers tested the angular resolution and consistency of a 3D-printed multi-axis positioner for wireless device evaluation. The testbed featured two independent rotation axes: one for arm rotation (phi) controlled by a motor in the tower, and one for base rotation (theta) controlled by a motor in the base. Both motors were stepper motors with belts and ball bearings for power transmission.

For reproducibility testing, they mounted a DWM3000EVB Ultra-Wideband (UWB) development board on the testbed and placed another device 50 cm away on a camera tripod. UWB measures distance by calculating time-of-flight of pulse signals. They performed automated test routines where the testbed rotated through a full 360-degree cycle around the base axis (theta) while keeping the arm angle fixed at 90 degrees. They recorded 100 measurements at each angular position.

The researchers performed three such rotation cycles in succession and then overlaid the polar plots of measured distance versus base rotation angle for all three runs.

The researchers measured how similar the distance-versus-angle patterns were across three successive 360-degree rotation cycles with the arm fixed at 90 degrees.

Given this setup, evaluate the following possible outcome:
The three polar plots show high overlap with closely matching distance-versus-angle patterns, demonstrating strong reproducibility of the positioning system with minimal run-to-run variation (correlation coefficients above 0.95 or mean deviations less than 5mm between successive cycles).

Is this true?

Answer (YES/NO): YES